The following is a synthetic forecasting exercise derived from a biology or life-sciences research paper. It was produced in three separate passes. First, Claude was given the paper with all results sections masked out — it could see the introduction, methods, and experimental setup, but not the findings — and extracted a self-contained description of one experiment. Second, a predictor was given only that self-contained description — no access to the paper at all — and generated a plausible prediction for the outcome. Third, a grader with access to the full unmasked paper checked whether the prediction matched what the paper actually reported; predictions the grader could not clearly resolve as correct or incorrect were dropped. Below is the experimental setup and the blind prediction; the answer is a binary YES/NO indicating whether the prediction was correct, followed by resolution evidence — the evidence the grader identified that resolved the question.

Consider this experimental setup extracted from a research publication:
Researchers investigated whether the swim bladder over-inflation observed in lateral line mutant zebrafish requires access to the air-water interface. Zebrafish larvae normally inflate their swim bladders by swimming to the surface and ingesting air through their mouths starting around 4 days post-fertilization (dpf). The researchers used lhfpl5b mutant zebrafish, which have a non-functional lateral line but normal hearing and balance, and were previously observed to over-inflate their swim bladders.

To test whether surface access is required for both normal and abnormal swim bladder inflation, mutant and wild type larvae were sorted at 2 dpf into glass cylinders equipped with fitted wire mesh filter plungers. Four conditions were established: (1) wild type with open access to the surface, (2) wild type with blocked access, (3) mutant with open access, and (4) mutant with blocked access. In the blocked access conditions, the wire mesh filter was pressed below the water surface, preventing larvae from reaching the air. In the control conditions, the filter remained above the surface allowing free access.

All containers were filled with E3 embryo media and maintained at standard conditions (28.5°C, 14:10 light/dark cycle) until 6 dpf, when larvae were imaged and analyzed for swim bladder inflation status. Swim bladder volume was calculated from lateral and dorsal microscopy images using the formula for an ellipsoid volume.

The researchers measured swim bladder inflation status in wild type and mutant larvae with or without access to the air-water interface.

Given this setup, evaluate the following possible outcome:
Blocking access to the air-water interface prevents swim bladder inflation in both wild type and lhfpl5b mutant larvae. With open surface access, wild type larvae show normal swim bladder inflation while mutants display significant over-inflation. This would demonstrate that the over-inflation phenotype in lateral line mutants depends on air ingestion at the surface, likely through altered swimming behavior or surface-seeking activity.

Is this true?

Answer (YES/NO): NO